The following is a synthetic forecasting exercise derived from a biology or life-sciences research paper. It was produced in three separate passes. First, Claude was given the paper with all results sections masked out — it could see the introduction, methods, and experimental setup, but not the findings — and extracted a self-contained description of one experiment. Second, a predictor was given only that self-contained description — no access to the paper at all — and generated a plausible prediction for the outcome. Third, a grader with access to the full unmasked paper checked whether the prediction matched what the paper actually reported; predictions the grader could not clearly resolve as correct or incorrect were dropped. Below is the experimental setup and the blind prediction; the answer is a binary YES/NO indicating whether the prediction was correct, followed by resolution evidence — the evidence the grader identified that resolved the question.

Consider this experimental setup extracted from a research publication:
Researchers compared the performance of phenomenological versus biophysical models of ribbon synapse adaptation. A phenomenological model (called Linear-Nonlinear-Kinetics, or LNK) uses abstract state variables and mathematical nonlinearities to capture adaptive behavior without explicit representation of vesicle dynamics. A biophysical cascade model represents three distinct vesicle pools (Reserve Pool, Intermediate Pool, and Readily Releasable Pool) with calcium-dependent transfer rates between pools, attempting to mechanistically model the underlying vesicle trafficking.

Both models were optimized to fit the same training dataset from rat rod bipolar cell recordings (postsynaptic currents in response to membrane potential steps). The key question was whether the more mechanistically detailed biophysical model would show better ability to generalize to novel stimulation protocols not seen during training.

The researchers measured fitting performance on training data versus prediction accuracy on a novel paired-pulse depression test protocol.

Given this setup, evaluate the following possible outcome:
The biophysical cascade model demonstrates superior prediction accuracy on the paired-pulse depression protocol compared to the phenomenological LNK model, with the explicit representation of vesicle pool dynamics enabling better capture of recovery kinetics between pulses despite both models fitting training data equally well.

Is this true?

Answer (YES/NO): NO